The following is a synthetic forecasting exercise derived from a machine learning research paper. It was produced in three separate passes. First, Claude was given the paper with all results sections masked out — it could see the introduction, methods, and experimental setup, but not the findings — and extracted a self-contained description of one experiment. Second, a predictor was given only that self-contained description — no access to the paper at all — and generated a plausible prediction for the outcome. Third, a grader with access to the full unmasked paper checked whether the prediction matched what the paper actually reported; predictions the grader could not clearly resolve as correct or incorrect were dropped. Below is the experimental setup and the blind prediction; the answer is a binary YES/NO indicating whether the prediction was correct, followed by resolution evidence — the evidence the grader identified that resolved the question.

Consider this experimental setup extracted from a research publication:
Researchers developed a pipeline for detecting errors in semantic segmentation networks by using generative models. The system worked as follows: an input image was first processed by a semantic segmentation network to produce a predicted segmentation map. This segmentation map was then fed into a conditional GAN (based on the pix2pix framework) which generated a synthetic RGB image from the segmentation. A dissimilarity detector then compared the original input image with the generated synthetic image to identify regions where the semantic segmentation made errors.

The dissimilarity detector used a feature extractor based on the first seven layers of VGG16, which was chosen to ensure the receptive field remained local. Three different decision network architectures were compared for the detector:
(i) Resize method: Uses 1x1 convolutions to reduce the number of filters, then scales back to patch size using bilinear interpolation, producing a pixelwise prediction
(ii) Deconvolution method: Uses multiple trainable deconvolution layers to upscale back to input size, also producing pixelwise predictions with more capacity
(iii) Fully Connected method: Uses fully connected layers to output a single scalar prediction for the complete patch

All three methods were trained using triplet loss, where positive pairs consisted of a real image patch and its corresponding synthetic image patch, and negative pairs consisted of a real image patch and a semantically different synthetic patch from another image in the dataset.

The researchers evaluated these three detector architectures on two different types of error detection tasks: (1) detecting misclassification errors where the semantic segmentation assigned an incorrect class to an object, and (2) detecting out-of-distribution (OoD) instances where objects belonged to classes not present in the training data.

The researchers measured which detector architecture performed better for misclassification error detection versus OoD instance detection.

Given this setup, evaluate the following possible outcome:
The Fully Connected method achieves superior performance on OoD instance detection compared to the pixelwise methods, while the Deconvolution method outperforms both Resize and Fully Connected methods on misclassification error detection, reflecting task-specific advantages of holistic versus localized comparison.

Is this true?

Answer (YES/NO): NO